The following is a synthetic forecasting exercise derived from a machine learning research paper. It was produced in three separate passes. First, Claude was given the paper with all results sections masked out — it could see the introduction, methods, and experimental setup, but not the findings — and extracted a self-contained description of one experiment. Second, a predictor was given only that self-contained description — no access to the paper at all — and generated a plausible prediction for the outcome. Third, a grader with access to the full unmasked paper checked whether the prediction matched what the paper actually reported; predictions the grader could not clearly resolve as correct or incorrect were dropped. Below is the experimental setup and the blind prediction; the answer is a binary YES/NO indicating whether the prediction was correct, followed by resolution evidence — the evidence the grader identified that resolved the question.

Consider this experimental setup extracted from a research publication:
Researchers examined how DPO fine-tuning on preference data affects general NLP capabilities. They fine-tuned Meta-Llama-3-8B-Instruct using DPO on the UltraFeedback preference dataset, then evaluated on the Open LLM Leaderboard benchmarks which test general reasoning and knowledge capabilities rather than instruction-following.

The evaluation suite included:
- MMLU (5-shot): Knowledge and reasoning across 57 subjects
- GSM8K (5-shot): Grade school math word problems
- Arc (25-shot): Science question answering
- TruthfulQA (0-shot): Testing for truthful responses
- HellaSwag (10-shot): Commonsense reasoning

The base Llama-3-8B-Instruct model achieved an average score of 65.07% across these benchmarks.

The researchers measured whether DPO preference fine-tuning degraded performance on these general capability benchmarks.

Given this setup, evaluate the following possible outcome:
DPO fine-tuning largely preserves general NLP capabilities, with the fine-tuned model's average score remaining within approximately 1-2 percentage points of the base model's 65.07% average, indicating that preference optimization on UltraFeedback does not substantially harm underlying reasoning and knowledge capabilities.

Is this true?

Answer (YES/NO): YES